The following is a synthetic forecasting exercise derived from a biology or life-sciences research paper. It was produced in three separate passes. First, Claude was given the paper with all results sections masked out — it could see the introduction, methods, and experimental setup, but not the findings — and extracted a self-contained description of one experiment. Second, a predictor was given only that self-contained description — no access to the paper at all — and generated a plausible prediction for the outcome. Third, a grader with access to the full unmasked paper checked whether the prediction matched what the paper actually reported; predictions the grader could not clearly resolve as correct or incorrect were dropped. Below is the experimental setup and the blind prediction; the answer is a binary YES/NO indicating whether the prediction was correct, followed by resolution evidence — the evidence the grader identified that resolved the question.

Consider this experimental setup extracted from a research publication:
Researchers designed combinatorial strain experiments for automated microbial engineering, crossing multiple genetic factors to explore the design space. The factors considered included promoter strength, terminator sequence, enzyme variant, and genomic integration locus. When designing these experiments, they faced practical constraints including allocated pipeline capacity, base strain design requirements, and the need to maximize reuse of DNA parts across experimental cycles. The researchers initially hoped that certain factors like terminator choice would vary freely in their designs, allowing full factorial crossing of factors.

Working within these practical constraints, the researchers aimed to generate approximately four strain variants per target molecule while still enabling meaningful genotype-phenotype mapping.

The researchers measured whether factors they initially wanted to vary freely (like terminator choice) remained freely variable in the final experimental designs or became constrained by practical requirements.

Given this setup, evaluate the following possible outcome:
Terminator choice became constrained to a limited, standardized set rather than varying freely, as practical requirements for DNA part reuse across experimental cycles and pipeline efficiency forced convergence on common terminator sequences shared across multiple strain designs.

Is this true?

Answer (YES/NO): YES